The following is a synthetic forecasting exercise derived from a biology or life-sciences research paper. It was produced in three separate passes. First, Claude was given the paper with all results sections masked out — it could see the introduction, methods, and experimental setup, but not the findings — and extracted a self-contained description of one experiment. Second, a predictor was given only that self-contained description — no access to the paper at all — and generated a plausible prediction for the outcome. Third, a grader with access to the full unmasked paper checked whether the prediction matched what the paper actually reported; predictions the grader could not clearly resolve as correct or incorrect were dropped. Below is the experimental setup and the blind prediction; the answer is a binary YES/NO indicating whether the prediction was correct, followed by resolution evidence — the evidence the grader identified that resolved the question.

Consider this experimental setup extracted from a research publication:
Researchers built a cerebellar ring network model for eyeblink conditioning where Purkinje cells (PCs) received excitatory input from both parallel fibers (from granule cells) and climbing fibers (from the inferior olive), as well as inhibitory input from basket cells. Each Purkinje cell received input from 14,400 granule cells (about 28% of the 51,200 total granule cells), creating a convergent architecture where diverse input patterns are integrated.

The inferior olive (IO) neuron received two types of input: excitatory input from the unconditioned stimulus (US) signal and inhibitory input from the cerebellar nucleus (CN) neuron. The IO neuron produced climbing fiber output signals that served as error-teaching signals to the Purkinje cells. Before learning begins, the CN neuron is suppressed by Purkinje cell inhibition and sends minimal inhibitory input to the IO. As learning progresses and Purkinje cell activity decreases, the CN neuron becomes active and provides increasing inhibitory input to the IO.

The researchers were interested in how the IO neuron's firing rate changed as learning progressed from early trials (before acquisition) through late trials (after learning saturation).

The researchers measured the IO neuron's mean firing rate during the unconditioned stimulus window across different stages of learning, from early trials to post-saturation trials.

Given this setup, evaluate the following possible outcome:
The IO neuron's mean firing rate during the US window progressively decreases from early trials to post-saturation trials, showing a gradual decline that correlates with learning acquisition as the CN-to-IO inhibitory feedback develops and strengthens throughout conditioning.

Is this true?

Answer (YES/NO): NO